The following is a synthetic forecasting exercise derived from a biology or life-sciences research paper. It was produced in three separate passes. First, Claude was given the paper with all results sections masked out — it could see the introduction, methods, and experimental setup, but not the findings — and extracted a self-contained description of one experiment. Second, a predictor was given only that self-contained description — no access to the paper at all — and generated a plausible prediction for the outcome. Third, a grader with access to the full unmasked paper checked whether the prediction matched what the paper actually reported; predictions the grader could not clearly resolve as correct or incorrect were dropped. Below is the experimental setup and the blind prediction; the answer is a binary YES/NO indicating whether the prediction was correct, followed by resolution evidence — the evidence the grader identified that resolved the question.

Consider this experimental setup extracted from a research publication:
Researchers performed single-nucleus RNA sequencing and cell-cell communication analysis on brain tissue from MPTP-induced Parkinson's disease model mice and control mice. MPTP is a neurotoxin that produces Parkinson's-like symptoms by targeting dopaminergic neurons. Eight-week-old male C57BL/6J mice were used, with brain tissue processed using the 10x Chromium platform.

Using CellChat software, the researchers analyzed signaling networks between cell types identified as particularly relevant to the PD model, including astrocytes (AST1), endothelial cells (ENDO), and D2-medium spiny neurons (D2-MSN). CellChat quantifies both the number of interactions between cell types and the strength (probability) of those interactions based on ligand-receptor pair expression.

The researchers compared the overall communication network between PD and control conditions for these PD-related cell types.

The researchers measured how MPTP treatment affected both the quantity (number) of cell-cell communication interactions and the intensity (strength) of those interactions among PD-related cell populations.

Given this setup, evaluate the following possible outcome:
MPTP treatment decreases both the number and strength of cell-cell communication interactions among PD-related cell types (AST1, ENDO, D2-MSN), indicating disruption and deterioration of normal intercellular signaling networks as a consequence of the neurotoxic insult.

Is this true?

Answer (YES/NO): NO